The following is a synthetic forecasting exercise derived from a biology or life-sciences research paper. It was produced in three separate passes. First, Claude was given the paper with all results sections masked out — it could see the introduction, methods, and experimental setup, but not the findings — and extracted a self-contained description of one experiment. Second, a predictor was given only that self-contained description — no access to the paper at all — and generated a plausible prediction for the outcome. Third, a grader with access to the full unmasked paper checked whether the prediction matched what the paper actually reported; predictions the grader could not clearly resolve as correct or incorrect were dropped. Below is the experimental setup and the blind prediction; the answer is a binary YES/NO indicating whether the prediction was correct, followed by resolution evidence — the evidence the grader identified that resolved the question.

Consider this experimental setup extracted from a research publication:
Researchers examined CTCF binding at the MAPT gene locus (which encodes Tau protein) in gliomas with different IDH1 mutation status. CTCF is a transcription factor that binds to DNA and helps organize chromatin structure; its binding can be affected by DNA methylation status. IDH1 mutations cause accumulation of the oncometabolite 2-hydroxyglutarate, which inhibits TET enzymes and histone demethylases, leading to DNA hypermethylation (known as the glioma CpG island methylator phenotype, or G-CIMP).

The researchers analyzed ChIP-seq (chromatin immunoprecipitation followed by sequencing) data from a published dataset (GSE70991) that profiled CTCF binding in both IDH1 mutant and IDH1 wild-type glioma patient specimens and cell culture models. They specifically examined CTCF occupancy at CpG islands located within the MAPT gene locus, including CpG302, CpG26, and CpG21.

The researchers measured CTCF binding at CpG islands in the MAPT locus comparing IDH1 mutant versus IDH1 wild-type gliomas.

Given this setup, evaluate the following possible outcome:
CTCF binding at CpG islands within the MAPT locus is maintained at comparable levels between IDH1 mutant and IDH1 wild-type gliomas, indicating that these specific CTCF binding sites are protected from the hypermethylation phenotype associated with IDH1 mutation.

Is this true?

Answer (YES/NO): NO